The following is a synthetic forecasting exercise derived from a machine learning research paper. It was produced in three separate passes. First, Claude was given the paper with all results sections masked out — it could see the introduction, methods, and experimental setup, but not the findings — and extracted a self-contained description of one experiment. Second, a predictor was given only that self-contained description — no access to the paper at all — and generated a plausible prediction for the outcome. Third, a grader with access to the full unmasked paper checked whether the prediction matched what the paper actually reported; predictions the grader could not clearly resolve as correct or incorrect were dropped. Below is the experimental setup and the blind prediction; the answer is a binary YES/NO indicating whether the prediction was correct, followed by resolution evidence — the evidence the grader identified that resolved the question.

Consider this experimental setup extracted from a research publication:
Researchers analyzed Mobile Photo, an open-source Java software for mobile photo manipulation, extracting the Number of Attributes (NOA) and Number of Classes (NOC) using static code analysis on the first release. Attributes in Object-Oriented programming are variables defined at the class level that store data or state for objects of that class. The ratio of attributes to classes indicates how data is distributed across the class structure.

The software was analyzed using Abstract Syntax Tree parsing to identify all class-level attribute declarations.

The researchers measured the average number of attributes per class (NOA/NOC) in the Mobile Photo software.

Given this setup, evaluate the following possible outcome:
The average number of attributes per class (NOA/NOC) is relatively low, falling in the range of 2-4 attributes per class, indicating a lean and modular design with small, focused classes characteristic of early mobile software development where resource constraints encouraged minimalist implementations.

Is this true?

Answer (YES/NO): YES